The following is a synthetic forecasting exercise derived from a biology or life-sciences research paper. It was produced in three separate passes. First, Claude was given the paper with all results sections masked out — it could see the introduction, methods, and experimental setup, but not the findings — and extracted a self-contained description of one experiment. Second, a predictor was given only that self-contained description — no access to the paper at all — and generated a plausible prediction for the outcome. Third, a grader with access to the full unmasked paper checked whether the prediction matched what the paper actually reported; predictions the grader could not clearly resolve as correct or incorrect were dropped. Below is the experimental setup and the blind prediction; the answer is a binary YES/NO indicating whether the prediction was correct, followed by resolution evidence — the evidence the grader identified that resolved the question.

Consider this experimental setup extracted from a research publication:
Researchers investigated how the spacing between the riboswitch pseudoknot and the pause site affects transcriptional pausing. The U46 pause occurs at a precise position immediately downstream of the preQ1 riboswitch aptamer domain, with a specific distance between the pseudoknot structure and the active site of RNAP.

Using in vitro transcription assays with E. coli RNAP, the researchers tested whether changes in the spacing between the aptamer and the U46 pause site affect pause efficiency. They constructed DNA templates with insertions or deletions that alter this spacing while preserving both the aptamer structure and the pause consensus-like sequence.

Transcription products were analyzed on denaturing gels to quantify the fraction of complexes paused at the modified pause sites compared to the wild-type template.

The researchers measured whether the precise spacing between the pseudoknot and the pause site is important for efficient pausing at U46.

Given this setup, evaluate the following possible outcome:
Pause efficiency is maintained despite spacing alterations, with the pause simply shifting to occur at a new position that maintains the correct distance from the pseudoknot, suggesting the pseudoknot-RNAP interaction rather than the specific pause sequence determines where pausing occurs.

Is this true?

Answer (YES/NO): NO